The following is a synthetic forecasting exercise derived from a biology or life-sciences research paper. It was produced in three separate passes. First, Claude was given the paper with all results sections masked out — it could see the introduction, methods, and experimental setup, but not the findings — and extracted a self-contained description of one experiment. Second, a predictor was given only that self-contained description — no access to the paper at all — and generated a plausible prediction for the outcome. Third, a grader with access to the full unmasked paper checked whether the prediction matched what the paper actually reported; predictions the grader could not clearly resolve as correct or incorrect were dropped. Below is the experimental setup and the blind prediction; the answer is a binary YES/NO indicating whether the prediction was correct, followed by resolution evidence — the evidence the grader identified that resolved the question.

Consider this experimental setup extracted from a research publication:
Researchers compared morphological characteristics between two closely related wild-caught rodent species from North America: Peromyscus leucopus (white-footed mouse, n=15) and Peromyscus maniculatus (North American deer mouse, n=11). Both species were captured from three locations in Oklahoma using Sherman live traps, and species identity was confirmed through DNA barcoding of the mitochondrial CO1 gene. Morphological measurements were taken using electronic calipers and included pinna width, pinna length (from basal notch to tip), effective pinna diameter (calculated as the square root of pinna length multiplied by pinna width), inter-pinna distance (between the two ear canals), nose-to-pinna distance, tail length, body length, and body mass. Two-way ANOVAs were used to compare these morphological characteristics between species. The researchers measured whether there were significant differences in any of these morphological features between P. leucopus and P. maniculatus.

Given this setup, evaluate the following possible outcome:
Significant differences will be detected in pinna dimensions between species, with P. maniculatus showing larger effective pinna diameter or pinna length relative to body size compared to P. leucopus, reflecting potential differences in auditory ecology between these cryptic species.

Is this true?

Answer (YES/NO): NO